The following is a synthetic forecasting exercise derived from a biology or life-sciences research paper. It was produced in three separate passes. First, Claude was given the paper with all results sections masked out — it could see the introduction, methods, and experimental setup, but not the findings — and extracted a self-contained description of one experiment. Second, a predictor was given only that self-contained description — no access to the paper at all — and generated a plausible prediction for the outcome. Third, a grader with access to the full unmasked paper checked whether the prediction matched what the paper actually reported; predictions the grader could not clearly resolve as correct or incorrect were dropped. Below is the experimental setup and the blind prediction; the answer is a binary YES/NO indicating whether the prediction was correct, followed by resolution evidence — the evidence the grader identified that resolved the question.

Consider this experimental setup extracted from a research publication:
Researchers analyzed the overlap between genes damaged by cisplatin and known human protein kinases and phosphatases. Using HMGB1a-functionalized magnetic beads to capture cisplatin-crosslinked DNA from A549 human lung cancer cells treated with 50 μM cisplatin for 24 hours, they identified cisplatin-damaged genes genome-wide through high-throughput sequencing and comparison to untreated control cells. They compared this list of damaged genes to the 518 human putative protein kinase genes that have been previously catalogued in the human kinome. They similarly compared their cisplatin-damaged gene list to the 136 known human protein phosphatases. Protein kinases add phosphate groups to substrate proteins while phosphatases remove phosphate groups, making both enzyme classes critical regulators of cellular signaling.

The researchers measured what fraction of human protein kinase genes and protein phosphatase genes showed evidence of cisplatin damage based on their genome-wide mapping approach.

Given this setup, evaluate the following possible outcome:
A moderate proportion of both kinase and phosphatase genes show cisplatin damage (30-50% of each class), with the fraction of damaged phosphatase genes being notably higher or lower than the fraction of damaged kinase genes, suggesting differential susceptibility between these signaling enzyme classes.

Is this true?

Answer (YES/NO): NO